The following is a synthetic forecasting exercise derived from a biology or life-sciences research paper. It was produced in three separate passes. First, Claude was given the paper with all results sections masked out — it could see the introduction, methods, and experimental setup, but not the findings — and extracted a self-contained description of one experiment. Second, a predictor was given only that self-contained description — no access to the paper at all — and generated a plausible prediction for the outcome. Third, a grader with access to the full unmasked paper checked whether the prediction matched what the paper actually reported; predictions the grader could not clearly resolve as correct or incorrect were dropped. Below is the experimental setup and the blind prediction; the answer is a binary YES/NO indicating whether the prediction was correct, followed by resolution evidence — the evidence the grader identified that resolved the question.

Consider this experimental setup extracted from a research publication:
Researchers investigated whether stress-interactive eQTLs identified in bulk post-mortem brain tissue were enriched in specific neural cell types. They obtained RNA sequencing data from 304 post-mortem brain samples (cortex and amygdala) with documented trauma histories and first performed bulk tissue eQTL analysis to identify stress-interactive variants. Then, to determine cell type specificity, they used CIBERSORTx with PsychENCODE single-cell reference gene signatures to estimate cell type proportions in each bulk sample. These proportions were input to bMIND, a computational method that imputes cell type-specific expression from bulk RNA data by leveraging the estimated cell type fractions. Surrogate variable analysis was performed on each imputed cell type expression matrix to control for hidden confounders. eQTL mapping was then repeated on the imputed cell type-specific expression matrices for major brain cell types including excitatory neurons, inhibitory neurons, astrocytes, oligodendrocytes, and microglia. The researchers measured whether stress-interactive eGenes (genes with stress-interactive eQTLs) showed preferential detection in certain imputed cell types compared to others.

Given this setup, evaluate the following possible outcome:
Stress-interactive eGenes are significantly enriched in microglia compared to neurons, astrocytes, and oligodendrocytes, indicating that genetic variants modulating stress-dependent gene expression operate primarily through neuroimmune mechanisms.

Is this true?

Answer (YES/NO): NO